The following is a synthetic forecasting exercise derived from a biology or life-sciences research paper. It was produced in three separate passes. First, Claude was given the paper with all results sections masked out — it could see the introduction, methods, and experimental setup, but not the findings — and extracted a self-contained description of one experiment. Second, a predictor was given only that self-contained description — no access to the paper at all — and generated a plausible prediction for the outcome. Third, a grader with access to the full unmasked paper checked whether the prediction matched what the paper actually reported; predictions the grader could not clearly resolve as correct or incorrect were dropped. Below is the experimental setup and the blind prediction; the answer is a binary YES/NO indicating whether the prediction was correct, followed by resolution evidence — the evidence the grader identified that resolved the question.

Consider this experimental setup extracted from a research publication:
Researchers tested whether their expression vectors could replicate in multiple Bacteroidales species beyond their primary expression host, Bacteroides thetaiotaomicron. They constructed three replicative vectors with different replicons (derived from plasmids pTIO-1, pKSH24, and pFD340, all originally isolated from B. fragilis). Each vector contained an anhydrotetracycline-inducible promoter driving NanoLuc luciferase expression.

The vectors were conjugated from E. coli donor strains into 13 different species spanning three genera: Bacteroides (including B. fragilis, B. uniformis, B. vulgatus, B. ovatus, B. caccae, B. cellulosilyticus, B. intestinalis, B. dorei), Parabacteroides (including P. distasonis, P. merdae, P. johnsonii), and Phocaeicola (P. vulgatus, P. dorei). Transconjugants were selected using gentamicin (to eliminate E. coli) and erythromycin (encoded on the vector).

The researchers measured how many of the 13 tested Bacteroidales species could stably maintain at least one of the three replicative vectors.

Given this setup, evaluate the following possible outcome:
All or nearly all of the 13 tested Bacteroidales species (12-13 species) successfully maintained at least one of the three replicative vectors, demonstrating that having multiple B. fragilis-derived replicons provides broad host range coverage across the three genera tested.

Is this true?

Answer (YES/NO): NO